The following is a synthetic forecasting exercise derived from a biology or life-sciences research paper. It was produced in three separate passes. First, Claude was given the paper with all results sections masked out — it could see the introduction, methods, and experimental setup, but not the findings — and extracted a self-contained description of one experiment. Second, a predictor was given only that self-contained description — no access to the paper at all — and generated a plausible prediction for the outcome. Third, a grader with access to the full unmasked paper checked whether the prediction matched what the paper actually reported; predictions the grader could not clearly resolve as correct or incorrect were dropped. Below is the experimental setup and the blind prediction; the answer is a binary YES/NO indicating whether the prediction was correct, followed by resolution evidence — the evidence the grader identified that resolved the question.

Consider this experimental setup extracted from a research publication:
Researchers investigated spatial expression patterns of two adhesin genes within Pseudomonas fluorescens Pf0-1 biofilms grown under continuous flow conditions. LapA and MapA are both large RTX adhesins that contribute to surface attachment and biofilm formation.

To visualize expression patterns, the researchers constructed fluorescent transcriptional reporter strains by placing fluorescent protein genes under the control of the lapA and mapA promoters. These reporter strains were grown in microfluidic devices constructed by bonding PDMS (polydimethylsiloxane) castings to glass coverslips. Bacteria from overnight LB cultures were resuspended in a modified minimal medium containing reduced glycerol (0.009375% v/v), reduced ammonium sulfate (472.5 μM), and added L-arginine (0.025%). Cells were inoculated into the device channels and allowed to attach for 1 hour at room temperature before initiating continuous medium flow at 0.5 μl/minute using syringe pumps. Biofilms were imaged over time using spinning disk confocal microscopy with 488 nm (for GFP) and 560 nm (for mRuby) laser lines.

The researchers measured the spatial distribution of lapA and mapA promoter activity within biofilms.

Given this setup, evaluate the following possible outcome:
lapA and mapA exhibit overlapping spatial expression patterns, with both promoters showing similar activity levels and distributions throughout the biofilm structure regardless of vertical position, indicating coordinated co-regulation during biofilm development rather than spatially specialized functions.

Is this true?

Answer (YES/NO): NO